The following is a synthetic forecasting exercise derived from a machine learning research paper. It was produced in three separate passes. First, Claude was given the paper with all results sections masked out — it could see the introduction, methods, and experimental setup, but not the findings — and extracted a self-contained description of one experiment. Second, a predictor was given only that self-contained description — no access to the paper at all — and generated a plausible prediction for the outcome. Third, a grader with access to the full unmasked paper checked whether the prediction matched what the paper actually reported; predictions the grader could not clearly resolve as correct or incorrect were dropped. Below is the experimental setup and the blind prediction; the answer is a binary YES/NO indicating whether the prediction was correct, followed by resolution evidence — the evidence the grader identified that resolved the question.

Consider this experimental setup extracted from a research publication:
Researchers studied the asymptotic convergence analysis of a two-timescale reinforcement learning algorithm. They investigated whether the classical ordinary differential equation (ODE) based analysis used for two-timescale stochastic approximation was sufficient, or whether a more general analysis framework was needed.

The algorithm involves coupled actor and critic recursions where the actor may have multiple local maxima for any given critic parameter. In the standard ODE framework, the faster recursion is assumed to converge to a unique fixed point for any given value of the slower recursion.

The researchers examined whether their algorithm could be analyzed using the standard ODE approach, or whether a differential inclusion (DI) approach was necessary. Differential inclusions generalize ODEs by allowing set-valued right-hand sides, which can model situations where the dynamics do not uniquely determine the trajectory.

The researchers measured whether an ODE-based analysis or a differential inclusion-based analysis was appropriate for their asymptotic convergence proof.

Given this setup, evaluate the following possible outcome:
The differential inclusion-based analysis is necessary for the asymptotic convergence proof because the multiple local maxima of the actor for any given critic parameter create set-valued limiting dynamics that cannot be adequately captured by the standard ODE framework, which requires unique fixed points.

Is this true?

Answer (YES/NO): YES